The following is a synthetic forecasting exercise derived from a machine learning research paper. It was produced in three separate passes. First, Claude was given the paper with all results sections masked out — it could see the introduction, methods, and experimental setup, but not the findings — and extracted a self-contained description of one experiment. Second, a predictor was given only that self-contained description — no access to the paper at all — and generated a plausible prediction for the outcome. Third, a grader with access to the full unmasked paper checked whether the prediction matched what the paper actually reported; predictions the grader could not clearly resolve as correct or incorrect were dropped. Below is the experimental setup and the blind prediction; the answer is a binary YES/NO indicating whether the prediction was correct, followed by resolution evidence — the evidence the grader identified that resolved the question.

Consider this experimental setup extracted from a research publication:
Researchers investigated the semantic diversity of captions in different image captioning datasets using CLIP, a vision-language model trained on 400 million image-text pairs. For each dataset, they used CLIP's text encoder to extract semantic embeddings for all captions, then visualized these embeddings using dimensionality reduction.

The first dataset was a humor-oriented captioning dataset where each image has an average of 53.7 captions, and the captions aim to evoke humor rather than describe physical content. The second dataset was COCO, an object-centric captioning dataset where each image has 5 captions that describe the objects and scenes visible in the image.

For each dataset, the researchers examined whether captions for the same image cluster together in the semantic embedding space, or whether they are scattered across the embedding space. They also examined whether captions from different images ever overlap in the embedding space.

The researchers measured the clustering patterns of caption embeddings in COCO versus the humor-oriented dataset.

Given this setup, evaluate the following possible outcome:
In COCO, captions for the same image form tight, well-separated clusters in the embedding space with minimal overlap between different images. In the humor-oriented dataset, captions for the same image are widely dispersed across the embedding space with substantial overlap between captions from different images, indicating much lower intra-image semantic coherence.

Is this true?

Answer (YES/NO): NO